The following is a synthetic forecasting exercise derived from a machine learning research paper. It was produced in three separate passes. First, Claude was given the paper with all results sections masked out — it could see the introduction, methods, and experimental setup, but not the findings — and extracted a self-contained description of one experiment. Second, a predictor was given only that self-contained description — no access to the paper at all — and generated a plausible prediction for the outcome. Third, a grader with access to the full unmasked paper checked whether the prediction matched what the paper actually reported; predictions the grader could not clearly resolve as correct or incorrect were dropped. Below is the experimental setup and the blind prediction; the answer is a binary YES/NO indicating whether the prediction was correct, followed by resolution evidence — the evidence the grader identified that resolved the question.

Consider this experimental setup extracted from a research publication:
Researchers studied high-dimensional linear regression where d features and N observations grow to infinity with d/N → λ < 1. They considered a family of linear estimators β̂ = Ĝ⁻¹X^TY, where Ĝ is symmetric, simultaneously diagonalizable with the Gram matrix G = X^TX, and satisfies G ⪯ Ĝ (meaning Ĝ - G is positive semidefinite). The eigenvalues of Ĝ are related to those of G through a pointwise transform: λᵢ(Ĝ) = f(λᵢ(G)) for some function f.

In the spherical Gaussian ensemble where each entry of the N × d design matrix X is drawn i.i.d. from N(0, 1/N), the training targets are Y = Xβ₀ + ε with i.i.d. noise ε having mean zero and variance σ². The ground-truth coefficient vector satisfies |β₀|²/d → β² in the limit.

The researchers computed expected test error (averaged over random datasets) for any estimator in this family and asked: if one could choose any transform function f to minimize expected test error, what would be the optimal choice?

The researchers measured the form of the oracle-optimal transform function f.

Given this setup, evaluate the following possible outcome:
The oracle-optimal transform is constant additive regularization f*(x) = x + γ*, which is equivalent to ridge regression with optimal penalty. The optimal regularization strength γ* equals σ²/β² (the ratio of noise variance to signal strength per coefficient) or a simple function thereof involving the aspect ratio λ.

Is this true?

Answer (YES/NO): YES